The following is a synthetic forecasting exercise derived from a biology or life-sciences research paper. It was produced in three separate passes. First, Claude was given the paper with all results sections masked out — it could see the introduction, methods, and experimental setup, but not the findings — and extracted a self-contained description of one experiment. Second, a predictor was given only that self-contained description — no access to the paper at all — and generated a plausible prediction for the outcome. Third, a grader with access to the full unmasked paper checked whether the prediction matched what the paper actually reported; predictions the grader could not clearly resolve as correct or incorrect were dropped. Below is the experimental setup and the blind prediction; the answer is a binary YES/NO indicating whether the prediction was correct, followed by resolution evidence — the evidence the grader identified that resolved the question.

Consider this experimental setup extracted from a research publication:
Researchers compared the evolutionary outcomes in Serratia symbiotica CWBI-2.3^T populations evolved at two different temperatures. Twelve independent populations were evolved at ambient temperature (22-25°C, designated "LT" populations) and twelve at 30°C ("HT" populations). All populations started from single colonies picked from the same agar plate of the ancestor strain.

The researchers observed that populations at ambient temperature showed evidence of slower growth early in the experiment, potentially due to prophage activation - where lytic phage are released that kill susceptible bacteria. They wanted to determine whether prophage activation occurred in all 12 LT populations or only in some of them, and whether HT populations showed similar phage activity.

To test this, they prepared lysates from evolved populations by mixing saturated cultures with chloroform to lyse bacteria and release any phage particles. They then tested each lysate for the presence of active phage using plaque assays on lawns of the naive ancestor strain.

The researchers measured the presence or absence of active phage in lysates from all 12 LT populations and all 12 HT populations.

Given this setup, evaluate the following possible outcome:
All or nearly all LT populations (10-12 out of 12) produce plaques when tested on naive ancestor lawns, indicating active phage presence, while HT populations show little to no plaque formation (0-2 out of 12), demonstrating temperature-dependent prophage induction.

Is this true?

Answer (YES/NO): YES